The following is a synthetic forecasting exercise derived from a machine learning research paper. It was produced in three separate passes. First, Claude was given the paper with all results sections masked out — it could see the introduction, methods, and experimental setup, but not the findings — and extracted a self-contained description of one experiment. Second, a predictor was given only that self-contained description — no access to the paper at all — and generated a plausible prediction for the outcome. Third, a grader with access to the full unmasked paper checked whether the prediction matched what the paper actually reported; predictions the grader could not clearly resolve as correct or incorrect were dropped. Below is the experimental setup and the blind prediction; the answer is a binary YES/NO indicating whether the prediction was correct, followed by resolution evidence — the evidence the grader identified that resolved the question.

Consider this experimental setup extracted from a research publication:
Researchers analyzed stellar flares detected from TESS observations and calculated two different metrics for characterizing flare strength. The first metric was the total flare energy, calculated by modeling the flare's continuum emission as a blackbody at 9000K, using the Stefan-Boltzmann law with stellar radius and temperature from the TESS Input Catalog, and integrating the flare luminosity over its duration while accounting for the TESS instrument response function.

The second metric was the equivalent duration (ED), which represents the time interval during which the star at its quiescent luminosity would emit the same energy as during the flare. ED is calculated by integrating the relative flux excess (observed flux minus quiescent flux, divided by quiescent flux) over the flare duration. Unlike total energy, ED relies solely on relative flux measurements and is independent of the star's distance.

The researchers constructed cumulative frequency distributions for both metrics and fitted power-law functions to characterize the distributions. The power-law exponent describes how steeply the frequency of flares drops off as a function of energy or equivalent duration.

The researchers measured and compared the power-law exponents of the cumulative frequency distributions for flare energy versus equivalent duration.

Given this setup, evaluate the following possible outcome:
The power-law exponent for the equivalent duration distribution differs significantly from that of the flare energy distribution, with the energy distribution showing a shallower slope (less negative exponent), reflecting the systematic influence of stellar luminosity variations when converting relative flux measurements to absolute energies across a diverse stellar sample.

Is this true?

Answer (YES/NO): NO